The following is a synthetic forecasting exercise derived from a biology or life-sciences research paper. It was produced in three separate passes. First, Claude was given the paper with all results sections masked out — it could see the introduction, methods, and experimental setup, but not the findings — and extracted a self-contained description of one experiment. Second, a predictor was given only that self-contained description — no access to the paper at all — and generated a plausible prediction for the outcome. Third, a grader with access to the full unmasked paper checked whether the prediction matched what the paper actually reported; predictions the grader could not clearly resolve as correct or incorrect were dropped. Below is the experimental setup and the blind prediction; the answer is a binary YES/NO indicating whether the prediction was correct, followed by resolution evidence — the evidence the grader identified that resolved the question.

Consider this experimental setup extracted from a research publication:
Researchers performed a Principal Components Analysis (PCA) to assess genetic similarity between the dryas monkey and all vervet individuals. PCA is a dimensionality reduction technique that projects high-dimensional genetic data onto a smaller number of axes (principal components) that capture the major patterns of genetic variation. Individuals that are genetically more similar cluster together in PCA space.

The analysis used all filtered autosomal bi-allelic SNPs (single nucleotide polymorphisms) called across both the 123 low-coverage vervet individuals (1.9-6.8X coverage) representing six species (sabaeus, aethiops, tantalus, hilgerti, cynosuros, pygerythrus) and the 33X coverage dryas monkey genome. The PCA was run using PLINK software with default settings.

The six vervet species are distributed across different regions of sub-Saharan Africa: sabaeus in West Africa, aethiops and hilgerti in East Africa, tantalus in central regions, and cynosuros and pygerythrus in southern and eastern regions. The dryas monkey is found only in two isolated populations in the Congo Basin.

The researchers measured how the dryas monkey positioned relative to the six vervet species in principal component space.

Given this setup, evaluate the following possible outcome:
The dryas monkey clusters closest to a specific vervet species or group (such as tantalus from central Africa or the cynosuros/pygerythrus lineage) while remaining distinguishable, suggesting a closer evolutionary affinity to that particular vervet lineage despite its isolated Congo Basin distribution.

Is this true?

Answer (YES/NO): NO